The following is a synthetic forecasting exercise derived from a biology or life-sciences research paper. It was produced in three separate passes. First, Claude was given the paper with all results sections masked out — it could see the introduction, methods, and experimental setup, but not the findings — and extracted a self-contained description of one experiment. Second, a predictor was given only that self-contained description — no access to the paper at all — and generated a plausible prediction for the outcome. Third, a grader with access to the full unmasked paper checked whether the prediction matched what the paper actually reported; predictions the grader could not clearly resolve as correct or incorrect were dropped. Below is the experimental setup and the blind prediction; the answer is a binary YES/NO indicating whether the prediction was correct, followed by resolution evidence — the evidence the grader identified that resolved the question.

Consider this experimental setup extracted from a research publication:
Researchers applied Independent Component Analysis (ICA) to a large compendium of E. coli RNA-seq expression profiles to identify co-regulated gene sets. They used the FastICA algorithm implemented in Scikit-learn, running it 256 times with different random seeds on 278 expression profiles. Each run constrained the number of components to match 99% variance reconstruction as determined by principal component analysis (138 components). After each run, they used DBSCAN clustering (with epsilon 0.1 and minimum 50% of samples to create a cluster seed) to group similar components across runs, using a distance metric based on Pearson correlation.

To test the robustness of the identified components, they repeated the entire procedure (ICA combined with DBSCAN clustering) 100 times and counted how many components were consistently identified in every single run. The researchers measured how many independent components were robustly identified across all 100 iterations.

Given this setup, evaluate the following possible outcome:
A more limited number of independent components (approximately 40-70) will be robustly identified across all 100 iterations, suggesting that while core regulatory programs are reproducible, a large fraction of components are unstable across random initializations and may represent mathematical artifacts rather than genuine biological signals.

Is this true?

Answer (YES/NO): YES